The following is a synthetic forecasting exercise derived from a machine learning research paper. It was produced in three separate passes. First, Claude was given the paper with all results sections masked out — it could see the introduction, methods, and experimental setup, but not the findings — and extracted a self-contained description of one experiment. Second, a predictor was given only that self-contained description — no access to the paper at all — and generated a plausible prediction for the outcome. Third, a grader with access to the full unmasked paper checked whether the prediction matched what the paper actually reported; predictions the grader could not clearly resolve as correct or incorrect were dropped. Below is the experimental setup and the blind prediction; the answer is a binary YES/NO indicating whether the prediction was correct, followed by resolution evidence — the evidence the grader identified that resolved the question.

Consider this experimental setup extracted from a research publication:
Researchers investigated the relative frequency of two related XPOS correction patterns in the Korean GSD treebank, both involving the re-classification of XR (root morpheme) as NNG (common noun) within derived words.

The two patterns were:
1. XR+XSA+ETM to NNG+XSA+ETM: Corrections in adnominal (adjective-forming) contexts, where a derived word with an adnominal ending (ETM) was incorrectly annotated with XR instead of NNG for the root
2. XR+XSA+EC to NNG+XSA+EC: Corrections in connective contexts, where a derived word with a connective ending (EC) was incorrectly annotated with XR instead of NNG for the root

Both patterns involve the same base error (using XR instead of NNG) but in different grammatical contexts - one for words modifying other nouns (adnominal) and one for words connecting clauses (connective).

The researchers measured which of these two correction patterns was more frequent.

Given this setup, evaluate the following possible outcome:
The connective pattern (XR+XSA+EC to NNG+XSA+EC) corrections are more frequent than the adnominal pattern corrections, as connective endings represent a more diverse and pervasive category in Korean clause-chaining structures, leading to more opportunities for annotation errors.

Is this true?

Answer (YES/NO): NO